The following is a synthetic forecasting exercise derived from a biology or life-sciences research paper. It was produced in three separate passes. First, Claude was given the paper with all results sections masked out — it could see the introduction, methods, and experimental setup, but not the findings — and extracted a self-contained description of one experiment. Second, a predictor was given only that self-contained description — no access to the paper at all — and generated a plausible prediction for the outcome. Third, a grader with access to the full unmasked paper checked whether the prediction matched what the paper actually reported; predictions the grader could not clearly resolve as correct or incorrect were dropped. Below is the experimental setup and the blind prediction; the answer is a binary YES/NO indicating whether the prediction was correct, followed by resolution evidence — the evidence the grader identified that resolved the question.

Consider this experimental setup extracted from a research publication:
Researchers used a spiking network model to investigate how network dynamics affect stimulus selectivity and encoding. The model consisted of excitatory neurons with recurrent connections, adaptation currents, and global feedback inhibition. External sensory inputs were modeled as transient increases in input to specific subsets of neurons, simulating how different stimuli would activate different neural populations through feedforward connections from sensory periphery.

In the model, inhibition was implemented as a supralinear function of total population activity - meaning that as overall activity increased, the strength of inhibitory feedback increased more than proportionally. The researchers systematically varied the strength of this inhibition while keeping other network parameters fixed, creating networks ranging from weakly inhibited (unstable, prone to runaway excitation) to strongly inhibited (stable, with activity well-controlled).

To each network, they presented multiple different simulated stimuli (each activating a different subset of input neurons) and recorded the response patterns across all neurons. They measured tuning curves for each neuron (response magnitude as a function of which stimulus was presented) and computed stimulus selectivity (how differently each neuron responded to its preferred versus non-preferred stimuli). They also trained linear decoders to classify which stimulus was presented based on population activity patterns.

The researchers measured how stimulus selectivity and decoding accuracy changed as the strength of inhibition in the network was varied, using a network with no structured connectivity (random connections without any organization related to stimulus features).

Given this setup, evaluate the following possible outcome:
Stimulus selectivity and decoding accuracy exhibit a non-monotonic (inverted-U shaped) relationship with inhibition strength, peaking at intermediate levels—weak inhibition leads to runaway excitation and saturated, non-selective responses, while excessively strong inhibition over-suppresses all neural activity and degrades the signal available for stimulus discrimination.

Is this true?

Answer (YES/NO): NO